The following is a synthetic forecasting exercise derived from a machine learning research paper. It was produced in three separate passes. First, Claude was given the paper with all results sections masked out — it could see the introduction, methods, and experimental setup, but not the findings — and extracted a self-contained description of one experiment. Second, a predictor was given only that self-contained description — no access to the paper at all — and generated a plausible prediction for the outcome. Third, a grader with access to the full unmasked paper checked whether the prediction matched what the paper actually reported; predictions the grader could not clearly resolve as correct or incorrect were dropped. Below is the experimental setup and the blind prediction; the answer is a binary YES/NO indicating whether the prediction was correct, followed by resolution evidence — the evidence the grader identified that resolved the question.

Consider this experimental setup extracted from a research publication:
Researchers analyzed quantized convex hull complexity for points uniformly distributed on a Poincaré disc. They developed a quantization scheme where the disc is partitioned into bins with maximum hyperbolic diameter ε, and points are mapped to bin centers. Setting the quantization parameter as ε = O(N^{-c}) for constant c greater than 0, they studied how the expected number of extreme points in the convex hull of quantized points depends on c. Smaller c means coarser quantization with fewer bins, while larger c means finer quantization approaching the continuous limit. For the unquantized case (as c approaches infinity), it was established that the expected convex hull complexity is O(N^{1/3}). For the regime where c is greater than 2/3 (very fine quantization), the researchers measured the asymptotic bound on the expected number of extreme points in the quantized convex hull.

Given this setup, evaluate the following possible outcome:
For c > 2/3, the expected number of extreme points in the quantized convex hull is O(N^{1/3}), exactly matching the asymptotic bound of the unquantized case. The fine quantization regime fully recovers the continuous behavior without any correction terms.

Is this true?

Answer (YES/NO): YES